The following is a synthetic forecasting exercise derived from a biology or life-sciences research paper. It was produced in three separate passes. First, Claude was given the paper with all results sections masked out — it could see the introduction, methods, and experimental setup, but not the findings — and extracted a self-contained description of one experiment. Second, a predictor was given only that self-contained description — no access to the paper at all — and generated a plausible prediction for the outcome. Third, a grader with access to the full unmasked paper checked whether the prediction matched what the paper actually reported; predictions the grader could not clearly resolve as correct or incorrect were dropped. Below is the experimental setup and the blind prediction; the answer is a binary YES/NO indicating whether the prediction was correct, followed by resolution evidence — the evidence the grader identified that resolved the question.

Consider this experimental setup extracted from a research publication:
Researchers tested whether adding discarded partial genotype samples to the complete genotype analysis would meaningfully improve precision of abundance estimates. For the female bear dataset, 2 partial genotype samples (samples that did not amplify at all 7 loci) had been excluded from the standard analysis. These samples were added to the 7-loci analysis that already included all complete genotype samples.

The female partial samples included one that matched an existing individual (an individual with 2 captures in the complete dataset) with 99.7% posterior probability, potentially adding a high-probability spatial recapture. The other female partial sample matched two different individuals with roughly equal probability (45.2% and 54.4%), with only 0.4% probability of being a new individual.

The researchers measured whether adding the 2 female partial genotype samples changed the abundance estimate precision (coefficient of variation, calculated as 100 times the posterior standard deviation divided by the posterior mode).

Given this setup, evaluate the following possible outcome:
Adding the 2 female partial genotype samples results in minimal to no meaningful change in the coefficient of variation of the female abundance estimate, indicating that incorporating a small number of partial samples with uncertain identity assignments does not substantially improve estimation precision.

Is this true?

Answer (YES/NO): YES